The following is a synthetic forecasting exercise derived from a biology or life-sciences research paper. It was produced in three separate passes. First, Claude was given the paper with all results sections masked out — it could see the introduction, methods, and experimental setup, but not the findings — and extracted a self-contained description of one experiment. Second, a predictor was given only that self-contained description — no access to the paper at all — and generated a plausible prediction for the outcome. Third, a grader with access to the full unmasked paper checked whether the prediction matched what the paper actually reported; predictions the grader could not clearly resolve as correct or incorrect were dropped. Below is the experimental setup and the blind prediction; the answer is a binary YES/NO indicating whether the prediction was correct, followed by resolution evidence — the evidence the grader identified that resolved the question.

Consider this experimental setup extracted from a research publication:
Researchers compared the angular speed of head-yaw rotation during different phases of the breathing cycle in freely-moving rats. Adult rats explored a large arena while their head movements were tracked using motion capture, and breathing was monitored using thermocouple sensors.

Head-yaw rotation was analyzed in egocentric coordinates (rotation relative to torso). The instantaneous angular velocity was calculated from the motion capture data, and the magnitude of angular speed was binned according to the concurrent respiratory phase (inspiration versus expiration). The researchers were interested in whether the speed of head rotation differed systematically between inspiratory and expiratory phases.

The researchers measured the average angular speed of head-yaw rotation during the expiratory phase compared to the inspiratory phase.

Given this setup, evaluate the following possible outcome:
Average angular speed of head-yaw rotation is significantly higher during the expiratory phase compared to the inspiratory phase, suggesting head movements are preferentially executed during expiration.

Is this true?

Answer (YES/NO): YES